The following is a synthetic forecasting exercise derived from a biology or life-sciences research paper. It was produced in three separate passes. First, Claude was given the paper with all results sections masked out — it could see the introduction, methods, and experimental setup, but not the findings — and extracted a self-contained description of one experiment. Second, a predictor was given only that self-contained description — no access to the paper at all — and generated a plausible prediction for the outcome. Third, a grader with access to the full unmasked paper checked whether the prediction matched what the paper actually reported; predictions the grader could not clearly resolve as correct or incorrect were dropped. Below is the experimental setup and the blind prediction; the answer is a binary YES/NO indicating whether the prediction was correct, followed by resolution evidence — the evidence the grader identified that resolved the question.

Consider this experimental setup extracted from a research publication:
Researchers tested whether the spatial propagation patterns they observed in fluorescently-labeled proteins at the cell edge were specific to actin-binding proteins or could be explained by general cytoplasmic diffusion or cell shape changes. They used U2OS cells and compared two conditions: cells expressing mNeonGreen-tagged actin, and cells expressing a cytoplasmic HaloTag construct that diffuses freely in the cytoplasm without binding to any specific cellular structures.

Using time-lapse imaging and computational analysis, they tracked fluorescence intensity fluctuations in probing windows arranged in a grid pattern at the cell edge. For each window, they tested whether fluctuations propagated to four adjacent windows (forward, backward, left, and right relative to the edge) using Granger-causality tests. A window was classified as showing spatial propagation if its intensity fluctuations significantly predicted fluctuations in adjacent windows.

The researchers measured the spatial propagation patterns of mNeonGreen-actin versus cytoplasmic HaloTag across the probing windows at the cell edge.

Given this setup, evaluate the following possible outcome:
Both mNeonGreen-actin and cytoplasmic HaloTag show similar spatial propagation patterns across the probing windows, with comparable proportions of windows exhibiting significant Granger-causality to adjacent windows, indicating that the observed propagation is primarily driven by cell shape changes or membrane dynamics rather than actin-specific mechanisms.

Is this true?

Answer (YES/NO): NO